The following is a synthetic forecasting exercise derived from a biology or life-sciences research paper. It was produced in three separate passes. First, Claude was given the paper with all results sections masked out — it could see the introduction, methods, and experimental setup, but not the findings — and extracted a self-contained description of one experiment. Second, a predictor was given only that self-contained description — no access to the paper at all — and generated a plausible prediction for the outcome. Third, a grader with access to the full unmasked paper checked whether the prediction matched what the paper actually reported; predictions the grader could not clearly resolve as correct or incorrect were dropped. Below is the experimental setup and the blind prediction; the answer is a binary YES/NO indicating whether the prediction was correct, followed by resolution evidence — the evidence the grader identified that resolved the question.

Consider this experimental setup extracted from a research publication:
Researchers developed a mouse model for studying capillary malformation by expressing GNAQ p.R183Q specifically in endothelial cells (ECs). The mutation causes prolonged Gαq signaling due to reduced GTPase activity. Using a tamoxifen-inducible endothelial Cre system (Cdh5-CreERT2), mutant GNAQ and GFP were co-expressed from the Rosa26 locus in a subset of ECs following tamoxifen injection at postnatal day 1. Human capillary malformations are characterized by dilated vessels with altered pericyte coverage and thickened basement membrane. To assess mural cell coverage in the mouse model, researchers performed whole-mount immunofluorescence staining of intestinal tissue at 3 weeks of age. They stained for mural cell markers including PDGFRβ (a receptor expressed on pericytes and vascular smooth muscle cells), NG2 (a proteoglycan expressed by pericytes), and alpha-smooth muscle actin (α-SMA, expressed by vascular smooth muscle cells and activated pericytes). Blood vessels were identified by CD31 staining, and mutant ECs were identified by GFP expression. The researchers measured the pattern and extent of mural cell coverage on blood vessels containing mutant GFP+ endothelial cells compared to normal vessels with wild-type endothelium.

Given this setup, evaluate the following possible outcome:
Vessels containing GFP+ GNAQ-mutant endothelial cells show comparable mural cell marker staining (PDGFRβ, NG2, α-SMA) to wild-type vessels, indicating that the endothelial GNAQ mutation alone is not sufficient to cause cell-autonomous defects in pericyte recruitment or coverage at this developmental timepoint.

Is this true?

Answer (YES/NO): NO